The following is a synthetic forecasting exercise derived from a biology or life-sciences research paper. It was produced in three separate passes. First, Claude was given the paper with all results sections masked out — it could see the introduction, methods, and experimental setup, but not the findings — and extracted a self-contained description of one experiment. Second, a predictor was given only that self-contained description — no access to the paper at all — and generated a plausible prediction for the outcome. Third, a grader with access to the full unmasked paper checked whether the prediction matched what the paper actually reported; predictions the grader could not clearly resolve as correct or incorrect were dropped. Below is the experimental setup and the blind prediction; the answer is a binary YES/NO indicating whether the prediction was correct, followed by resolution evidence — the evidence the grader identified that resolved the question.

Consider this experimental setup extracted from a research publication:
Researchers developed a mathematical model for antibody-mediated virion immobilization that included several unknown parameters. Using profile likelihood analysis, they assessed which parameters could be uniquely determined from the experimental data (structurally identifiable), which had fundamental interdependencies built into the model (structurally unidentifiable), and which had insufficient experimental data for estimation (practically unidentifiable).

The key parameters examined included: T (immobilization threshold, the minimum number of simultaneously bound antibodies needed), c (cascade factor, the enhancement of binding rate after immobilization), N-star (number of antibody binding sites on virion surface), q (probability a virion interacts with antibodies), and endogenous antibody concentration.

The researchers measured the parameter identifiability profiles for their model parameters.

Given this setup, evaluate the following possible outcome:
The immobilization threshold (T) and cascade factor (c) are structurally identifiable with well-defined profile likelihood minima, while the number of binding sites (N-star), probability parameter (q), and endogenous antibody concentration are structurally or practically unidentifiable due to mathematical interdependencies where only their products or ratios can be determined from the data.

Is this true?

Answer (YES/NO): NO